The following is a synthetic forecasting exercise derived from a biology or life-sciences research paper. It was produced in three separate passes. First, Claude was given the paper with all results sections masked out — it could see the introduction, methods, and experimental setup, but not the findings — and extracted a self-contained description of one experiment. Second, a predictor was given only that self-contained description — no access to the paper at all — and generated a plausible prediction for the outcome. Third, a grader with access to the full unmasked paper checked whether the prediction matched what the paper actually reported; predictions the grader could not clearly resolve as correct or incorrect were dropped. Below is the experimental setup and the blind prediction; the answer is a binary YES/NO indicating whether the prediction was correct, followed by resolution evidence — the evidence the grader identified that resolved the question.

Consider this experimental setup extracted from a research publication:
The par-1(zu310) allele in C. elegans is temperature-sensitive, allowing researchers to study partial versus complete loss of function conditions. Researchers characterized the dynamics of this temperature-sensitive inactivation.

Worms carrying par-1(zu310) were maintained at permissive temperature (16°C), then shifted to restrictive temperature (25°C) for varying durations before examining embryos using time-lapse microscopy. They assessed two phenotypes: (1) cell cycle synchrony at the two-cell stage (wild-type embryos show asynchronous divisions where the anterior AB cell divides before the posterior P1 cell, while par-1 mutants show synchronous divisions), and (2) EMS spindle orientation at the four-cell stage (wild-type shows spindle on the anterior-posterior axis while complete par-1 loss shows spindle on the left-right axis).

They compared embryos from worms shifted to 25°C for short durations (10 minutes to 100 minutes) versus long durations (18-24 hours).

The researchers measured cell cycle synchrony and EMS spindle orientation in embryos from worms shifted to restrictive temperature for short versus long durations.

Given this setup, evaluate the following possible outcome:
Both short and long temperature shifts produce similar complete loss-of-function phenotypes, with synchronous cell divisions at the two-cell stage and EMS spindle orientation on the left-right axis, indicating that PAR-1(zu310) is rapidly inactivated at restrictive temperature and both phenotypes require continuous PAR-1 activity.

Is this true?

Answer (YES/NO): NO